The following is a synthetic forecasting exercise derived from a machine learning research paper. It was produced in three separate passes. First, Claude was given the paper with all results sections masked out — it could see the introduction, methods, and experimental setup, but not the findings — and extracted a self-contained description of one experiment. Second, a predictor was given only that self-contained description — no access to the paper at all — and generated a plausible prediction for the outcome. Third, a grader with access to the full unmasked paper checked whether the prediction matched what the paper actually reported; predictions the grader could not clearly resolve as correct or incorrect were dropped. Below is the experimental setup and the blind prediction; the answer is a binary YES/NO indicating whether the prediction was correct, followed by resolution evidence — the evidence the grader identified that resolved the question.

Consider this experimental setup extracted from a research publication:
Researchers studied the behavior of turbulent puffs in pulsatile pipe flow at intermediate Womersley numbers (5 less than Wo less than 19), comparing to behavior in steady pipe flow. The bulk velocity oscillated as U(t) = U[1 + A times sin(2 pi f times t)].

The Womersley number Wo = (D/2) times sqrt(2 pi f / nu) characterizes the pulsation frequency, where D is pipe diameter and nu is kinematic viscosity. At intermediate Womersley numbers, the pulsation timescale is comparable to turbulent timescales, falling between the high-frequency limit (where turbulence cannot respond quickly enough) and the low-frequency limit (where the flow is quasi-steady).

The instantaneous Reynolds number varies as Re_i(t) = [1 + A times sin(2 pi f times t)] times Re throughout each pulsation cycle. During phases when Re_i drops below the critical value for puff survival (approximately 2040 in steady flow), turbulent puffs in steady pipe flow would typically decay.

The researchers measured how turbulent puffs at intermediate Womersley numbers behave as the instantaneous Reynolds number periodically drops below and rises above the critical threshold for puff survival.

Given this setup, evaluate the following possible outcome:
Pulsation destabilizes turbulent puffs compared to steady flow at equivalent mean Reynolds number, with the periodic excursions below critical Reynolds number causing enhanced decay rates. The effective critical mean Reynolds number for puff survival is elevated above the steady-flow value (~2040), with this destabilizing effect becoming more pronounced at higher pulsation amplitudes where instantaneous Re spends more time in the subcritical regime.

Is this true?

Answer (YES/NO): NO